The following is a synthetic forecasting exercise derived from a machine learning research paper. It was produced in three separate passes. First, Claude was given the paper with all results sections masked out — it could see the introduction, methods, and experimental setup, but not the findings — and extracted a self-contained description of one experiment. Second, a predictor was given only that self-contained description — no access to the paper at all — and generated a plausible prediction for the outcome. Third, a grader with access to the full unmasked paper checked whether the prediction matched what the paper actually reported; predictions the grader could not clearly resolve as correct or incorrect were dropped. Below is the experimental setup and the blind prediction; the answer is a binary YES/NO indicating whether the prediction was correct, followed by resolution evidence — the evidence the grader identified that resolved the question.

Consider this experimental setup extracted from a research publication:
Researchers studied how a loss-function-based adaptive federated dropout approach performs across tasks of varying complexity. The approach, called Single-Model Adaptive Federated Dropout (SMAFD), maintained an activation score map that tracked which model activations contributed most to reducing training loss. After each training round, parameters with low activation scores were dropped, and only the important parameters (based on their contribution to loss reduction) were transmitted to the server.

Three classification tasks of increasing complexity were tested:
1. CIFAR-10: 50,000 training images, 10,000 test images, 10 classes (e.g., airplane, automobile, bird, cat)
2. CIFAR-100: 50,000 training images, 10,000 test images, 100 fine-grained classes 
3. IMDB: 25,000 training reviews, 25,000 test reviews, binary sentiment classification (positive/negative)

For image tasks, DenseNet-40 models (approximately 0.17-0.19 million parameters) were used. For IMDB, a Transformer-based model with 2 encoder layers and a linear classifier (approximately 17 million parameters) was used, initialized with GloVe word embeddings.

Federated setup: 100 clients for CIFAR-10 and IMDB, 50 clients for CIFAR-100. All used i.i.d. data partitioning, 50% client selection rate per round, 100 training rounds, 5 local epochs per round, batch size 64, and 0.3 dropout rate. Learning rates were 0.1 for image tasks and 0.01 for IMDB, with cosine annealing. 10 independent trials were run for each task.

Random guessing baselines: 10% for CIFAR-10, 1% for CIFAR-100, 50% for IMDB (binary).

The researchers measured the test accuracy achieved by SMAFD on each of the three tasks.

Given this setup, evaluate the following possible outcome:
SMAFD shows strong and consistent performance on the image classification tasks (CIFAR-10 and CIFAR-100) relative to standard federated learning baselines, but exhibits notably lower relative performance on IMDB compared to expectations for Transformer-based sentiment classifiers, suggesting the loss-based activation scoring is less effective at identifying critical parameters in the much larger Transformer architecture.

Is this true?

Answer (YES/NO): NO